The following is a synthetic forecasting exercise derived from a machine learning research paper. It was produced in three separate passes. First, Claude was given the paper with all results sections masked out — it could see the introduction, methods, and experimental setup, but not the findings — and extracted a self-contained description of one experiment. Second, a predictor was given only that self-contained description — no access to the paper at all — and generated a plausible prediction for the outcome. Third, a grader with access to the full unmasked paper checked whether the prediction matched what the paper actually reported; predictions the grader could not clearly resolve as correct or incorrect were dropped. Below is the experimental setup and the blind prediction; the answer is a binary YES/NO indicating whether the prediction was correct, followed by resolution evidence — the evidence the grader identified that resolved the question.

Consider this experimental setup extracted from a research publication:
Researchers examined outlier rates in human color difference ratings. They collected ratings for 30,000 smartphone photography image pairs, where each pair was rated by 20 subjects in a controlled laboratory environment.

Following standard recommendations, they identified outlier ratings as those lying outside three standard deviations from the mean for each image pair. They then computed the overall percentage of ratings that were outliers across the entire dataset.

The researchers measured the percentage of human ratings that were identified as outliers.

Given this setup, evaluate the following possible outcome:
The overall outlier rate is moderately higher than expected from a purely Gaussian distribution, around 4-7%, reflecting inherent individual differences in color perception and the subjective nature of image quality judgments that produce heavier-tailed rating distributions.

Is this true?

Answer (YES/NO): NO